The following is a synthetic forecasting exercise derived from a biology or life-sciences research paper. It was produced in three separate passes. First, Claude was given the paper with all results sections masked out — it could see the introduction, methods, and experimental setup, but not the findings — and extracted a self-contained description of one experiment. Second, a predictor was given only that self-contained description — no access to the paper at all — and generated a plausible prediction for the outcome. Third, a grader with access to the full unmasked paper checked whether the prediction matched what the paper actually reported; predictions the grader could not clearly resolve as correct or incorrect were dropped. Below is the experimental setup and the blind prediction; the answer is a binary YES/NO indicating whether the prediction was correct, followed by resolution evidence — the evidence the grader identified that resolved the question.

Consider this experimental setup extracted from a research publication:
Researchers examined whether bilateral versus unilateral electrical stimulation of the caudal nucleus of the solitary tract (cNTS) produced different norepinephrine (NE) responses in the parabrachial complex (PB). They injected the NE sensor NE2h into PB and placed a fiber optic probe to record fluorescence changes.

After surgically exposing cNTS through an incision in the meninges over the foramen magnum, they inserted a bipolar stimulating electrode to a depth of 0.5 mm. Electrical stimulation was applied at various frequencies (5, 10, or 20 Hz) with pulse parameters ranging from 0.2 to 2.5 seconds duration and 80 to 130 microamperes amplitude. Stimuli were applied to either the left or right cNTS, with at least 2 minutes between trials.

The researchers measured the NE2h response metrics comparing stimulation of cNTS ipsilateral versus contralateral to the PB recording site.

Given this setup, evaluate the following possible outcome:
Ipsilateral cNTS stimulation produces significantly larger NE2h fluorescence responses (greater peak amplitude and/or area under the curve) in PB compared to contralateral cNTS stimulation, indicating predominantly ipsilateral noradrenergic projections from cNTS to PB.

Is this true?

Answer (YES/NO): NO